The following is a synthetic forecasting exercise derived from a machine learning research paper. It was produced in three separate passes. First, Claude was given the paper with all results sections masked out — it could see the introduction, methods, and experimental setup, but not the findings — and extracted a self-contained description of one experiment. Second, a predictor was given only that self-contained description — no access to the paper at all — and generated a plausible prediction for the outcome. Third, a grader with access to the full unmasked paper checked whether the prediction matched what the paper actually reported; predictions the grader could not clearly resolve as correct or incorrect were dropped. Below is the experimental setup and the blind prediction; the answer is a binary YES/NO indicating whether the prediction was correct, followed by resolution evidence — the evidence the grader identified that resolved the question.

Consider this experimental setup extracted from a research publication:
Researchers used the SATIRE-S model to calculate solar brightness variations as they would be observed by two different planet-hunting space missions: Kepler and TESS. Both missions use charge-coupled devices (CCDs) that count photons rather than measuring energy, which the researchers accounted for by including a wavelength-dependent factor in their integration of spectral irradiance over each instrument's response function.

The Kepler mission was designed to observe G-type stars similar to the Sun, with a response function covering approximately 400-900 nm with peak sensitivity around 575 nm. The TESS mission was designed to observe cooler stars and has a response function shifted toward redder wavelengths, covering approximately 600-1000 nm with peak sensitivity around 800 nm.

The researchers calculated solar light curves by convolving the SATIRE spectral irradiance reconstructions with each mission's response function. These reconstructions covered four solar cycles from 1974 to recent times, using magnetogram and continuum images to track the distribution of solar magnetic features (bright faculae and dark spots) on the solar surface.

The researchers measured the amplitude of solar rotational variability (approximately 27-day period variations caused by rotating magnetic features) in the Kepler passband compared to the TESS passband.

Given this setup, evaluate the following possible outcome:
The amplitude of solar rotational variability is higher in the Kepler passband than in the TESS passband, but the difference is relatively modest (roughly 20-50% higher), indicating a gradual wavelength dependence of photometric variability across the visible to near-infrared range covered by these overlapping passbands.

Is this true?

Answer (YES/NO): NO